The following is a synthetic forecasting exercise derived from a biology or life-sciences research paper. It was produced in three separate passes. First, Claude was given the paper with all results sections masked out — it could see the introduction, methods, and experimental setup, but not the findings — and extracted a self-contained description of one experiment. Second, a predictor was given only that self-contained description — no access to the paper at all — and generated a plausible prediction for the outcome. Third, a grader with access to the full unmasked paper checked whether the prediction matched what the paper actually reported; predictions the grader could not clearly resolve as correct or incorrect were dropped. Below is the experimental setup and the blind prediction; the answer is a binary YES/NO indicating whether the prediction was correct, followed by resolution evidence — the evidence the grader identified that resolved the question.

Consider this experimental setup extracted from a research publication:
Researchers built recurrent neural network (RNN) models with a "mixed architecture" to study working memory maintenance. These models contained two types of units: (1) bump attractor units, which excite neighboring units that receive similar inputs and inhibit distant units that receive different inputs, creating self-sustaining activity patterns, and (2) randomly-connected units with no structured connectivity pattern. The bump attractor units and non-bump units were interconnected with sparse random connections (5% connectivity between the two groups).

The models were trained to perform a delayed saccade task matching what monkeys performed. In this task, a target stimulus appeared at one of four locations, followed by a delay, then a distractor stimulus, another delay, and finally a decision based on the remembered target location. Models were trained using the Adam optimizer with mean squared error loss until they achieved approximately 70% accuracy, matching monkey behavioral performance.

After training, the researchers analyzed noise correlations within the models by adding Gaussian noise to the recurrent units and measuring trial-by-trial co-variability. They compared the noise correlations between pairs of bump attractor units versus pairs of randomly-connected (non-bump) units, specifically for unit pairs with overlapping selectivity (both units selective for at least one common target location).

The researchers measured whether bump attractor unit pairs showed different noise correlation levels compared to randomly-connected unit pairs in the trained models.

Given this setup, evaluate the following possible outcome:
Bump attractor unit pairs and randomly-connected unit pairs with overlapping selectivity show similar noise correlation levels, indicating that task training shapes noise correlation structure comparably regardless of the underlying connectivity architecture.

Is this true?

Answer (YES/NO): NO